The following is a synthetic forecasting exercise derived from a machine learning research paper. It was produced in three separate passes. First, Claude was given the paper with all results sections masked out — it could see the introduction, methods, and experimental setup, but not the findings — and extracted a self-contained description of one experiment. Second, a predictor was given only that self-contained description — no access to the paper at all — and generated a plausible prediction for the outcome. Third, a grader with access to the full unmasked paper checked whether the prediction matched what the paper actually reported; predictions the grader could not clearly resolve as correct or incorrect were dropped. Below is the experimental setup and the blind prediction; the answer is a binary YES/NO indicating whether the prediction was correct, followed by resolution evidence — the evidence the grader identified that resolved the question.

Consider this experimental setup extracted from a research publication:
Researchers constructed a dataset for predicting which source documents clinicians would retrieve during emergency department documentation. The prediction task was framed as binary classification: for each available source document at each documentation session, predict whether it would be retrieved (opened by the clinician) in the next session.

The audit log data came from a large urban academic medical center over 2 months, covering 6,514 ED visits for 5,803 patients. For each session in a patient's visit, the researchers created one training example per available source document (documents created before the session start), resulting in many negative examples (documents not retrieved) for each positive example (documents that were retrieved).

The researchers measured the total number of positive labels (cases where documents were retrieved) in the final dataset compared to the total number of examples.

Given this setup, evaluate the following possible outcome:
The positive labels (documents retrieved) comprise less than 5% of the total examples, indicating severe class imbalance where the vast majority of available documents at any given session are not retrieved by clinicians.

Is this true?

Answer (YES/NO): YES